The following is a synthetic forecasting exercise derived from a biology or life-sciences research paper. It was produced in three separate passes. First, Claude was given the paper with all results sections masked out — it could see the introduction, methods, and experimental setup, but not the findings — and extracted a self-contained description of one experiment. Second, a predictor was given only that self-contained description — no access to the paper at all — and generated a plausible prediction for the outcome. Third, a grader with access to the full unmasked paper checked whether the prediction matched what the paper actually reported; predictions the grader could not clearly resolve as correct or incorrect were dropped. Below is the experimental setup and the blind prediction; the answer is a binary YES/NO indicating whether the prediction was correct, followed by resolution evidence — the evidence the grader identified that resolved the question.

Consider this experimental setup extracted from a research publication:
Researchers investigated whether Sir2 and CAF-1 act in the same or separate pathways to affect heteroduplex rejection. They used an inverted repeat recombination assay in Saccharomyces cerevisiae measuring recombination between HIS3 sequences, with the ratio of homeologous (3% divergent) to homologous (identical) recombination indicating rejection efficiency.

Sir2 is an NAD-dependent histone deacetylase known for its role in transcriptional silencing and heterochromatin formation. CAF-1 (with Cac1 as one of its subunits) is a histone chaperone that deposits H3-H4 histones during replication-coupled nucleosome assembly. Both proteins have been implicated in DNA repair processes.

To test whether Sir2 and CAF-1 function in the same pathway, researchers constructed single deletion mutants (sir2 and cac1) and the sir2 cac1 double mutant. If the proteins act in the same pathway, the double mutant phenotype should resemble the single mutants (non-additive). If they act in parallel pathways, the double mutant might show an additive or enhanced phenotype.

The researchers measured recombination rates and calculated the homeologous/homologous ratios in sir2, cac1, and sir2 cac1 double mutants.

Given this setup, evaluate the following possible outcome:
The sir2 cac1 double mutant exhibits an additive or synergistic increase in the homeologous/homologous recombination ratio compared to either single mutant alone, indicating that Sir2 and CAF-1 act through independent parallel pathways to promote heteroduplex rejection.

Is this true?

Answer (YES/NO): NO